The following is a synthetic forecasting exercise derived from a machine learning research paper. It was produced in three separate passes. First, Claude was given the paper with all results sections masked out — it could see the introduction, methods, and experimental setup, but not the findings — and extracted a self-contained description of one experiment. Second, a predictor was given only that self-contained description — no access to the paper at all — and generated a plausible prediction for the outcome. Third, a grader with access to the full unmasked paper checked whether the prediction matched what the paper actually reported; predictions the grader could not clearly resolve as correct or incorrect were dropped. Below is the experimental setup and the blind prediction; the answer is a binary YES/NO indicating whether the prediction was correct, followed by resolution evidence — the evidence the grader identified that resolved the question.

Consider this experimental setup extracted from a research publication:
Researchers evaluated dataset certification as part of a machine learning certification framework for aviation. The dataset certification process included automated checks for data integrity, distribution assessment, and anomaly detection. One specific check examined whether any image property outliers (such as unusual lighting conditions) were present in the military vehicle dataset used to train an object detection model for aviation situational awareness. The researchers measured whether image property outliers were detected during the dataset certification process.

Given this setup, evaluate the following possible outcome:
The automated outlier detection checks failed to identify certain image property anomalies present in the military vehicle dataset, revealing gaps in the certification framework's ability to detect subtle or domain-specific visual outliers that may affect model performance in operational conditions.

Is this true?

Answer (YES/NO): NO